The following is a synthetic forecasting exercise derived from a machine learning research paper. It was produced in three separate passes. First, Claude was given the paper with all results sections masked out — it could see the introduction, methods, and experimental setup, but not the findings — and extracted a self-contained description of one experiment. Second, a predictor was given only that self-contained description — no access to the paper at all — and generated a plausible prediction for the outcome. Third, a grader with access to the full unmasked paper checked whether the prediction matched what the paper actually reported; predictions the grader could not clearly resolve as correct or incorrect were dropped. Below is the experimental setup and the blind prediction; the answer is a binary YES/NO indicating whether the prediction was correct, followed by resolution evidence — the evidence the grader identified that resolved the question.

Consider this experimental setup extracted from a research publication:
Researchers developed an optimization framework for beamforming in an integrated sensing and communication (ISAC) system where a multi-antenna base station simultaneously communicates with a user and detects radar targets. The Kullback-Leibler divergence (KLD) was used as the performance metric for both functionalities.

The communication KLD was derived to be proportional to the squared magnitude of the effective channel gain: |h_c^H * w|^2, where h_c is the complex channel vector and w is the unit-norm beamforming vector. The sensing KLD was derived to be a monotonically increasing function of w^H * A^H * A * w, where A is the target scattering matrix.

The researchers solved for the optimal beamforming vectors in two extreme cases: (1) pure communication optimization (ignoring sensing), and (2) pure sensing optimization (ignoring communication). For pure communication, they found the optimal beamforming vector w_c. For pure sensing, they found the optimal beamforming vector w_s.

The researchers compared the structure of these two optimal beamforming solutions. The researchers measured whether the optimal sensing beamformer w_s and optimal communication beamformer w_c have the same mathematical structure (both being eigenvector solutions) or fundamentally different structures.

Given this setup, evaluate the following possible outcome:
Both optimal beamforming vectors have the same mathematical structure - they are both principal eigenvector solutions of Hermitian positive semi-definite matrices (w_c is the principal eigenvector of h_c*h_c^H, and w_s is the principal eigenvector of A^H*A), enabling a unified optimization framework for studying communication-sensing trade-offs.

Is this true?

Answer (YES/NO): YES